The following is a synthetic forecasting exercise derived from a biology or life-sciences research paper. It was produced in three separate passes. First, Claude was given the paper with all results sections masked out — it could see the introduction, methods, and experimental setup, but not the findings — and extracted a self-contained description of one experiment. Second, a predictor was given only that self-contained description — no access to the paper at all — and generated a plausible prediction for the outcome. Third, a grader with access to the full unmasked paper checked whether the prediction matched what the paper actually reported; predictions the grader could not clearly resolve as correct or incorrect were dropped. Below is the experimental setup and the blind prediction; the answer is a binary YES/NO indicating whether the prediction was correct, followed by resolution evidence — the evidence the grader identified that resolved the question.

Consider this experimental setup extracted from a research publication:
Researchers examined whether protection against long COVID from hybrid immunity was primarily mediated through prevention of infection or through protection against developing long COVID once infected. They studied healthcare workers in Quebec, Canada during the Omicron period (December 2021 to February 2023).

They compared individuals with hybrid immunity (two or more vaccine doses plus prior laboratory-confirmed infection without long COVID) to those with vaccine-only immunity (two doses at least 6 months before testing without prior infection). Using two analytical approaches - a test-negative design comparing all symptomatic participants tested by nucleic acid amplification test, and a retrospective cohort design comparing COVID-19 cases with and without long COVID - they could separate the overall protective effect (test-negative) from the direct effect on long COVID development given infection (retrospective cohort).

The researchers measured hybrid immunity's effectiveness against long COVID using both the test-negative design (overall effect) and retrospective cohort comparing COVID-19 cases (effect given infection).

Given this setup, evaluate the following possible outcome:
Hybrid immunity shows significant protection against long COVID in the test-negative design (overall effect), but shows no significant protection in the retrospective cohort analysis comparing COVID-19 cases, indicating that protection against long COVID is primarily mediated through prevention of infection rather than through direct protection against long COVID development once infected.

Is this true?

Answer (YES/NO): NO